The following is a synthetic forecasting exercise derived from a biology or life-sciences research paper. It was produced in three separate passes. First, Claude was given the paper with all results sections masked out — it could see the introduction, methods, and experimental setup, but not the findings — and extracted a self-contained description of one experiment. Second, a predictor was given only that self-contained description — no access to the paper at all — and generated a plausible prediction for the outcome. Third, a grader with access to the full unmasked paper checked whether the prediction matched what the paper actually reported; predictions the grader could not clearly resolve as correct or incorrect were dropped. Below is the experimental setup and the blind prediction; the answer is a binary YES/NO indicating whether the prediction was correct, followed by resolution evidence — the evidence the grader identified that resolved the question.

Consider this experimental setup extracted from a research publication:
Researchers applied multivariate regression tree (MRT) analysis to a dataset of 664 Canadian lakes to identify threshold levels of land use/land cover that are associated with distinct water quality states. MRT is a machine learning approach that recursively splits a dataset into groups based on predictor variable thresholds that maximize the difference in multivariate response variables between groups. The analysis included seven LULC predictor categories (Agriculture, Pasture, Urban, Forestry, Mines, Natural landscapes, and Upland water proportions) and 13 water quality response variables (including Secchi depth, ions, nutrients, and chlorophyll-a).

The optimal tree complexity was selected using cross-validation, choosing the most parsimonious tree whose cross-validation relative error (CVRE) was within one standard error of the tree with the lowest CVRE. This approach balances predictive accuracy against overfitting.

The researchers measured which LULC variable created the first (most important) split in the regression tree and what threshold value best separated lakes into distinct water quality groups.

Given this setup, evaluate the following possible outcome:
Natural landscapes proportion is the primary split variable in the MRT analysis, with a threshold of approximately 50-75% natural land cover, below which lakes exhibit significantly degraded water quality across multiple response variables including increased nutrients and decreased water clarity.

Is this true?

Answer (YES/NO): NO